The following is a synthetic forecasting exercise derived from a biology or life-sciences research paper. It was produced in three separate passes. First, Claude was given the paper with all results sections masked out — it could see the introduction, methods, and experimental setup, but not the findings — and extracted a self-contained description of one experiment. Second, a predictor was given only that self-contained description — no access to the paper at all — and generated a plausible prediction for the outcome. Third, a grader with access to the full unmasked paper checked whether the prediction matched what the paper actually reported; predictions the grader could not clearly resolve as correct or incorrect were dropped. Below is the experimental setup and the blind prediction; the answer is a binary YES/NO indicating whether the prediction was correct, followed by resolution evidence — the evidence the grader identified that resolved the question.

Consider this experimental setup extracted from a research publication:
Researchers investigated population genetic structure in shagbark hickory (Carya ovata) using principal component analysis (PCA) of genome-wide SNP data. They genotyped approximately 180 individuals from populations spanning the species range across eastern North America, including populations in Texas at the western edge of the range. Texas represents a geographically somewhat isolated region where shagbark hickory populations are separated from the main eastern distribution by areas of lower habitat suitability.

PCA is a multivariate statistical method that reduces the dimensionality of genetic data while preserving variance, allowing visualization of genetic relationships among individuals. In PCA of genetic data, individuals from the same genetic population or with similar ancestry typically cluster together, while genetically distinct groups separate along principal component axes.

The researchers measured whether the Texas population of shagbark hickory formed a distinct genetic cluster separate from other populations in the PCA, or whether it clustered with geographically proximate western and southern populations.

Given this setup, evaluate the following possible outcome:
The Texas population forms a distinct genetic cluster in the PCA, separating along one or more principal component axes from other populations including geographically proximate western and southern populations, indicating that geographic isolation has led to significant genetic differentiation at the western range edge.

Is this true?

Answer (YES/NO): YES